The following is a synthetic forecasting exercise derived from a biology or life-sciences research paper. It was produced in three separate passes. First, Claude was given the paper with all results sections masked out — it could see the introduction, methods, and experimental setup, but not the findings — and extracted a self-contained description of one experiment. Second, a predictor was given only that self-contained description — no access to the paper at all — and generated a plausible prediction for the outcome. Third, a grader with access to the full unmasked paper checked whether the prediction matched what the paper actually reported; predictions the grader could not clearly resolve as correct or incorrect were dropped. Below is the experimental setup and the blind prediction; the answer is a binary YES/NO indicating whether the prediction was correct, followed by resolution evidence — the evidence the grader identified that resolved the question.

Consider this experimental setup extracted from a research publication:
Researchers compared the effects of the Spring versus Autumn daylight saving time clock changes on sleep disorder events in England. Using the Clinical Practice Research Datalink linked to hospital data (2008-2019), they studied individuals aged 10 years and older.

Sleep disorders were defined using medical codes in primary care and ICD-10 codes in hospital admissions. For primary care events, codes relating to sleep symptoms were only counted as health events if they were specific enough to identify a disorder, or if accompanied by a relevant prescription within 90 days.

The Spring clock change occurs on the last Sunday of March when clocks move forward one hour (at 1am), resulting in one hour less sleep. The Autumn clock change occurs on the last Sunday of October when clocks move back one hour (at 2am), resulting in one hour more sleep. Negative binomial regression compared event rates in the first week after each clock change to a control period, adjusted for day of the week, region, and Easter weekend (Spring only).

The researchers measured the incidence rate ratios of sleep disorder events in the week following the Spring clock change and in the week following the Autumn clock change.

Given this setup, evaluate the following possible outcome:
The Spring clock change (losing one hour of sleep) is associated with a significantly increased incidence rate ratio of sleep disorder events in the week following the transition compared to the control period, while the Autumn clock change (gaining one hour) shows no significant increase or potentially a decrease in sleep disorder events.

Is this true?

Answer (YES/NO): NO